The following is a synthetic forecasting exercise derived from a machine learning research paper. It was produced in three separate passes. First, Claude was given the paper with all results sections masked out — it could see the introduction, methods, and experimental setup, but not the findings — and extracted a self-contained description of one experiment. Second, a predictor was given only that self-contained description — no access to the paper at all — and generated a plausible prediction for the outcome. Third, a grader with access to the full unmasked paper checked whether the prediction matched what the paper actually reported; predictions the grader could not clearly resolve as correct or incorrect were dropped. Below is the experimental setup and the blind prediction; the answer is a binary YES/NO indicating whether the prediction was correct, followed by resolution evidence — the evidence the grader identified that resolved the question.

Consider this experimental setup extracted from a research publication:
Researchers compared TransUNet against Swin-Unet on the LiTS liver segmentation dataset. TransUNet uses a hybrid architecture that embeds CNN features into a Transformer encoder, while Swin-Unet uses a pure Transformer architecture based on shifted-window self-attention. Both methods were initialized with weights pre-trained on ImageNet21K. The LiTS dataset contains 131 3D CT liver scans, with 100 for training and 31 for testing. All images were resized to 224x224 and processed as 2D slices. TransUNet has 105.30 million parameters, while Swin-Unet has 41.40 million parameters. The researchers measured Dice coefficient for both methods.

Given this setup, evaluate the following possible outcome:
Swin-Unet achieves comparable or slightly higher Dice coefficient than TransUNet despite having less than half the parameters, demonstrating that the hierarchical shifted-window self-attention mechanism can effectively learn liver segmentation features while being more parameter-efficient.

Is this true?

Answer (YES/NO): NO